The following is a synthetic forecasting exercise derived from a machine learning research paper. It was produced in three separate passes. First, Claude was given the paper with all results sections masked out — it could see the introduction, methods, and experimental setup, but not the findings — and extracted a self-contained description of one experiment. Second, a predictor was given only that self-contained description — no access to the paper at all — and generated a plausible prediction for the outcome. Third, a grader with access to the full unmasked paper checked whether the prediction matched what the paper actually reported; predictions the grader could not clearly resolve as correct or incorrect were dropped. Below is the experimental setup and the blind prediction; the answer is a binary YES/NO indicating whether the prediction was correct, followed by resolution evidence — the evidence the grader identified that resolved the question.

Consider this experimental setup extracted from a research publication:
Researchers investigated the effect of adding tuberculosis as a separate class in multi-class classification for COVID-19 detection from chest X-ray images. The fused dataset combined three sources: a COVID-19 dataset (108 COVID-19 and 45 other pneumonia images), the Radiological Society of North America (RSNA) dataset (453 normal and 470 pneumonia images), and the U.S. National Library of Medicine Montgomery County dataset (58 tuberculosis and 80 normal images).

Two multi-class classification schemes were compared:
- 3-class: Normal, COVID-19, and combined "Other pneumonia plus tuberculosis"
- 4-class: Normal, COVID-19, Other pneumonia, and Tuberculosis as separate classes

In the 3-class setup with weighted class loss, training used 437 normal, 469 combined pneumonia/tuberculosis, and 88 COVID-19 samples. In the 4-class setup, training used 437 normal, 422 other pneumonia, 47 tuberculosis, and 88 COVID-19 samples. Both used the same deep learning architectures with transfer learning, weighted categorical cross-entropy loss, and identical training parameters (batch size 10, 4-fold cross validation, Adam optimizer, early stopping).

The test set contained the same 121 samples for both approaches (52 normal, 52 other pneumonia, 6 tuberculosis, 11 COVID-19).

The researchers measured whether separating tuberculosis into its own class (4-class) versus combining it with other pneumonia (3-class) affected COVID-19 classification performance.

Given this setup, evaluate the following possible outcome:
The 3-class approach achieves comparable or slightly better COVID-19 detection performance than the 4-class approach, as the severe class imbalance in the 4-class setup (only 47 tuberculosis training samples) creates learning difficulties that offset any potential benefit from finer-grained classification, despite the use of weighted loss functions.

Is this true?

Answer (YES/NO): YES